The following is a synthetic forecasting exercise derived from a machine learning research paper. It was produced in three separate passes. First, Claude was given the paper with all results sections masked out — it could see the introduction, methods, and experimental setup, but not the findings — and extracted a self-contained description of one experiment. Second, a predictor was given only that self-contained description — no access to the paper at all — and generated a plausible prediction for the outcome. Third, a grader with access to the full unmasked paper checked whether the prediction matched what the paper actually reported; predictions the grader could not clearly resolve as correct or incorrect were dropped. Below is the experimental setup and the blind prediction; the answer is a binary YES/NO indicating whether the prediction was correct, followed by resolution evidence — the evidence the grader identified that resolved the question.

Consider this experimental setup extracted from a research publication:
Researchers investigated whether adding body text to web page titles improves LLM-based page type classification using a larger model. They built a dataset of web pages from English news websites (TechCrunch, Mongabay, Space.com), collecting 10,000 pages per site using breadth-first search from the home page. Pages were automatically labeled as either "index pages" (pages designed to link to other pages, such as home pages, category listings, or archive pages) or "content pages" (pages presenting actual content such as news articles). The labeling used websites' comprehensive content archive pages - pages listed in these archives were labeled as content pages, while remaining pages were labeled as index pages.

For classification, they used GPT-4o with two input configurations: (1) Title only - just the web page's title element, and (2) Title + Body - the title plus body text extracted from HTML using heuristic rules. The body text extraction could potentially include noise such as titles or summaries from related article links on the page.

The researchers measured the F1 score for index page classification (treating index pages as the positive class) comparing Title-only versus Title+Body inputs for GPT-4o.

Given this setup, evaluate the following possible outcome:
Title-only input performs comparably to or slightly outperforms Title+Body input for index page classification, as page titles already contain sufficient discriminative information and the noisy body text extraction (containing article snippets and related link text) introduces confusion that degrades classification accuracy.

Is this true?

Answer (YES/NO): NO